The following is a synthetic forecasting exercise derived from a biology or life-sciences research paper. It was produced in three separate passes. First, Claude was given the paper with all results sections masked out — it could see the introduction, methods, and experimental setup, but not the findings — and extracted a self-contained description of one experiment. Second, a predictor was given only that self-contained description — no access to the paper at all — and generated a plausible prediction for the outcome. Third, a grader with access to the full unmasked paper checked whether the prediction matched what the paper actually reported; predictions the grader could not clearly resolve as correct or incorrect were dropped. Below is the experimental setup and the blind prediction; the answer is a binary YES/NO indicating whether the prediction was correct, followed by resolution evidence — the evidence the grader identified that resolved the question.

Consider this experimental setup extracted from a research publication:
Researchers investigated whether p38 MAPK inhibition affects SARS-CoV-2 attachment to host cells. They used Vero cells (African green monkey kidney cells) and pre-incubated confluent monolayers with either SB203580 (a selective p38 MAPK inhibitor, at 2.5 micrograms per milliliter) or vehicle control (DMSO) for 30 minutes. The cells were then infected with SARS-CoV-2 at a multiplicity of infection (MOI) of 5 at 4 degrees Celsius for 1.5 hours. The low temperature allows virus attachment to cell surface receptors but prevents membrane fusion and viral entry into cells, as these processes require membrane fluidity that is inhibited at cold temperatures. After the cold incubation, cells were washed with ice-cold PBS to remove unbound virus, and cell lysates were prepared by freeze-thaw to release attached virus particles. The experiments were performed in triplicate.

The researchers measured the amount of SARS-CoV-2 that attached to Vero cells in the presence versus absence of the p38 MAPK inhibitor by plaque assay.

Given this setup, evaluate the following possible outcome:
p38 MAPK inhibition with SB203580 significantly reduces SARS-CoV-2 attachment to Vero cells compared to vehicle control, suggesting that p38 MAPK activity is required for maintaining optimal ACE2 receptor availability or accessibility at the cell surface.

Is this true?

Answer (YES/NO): NO